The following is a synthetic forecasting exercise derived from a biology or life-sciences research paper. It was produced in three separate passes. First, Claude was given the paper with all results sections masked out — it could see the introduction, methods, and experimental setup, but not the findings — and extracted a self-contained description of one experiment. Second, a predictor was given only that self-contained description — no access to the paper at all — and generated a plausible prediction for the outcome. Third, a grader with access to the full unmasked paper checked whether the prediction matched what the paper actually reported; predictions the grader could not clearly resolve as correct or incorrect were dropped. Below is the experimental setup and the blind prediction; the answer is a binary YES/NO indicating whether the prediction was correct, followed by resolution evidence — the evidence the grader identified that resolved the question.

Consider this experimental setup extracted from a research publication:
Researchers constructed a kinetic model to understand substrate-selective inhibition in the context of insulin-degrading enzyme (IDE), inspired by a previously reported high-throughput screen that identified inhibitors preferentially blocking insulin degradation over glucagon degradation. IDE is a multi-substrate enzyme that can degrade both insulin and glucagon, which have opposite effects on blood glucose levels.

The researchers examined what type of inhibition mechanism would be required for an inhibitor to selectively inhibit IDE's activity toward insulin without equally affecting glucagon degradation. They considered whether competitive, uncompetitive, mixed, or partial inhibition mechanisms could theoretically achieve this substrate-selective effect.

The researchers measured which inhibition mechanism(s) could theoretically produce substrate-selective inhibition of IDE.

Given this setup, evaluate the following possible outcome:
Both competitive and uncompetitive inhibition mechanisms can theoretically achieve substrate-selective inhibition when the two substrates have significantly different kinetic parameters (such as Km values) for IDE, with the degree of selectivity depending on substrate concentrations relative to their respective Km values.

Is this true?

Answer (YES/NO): NO